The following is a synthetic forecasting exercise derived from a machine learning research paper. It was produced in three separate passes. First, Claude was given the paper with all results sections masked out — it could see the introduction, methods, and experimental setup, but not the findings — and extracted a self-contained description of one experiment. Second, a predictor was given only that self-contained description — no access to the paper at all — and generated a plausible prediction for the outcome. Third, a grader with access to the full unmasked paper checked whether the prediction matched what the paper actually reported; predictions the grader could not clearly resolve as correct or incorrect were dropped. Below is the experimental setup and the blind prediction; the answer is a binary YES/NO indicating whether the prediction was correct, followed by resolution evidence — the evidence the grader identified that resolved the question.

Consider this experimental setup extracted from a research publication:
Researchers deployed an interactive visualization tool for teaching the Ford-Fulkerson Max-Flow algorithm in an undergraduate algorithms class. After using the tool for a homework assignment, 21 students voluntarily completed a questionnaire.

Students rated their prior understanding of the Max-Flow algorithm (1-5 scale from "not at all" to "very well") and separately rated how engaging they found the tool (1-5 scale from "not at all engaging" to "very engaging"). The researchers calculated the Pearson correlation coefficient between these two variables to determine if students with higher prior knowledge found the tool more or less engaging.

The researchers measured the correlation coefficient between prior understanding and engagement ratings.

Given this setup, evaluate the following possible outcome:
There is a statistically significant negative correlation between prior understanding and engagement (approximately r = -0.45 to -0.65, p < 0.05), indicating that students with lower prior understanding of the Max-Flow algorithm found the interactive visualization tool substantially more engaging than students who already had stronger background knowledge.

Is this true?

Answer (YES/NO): NO